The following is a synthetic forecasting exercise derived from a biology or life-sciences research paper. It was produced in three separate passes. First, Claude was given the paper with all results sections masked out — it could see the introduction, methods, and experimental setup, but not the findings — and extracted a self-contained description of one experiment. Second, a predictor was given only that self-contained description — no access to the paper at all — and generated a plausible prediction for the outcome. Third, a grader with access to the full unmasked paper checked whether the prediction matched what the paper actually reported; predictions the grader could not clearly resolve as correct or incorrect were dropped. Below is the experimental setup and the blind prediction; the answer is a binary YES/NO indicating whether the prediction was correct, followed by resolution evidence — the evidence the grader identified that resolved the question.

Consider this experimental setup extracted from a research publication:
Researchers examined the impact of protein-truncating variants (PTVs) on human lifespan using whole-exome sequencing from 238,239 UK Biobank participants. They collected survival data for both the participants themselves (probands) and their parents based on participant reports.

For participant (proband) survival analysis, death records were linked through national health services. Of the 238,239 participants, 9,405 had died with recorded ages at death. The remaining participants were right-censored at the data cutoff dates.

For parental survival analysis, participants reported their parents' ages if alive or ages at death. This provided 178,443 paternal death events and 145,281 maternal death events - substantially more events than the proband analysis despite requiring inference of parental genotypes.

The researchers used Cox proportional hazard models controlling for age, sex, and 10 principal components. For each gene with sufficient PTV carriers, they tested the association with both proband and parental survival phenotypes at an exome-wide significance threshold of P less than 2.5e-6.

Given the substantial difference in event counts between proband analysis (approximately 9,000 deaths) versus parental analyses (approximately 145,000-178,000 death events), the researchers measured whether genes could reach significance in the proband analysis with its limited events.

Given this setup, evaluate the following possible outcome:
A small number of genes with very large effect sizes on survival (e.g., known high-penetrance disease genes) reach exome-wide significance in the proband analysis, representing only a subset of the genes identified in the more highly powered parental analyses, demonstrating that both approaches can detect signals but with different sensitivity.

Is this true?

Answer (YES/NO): NO